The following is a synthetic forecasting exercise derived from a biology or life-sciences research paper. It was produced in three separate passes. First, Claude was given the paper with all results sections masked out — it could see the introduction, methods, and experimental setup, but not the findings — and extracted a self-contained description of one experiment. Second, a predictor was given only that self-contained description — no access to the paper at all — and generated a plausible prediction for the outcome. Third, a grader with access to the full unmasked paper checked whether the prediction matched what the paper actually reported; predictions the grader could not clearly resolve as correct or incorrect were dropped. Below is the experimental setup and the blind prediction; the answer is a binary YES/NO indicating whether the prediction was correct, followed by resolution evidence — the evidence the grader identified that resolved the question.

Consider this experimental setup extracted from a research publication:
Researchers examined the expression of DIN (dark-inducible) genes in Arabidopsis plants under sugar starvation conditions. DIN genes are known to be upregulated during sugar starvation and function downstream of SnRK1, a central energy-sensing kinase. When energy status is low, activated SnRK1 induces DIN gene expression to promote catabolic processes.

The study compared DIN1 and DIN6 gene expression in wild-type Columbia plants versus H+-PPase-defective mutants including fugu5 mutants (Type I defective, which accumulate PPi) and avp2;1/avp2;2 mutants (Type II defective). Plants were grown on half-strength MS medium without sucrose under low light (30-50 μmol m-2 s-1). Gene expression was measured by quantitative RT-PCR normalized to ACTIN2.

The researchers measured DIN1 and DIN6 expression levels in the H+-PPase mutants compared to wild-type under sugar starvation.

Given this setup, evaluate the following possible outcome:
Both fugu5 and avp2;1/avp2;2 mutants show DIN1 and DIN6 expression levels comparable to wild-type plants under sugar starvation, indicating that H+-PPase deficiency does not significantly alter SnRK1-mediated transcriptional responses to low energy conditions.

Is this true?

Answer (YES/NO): NO